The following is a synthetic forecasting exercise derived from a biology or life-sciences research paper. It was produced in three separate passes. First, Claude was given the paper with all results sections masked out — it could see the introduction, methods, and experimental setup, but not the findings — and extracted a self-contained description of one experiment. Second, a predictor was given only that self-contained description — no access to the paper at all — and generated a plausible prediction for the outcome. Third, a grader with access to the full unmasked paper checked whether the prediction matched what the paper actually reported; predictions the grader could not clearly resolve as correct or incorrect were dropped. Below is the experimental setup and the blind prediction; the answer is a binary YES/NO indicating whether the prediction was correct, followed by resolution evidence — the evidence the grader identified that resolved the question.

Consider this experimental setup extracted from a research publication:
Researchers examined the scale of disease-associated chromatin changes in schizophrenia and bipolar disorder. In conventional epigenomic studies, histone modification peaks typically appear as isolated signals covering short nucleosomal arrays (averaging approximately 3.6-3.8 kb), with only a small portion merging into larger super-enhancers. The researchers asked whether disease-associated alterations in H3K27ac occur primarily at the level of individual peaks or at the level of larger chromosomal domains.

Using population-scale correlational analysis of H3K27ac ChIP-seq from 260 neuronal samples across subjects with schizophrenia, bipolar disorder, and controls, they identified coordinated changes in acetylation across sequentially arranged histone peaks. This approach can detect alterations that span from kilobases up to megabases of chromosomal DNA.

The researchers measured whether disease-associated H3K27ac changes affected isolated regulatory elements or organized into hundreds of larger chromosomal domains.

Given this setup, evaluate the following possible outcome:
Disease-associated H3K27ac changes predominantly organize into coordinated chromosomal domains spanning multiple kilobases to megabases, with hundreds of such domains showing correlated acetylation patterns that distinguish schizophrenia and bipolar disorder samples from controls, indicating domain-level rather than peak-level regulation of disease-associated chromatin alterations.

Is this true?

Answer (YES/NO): YES